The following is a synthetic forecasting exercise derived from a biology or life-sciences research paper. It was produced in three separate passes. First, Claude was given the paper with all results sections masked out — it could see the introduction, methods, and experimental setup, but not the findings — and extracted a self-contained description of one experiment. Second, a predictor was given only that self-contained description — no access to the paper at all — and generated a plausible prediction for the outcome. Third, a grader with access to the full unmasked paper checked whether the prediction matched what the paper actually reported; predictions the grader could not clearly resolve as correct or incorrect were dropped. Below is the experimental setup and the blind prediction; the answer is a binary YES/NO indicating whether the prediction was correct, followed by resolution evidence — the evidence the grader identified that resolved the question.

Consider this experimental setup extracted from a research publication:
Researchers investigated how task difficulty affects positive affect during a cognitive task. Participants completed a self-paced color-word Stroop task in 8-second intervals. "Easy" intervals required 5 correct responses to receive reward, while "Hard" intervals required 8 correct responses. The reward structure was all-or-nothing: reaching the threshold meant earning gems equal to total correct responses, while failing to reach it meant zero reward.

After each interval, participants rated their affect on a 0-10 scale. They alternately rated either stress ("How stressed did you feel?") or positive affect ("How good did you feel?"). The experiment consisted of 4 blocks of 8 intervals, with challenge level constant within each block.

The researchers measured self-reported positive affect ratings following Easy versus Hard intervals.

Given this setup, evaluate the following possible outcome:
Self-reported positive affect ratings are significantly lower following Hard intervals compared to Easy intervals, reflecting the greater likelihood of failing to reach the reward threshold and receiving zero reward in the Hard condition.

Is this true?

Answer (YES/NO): YES